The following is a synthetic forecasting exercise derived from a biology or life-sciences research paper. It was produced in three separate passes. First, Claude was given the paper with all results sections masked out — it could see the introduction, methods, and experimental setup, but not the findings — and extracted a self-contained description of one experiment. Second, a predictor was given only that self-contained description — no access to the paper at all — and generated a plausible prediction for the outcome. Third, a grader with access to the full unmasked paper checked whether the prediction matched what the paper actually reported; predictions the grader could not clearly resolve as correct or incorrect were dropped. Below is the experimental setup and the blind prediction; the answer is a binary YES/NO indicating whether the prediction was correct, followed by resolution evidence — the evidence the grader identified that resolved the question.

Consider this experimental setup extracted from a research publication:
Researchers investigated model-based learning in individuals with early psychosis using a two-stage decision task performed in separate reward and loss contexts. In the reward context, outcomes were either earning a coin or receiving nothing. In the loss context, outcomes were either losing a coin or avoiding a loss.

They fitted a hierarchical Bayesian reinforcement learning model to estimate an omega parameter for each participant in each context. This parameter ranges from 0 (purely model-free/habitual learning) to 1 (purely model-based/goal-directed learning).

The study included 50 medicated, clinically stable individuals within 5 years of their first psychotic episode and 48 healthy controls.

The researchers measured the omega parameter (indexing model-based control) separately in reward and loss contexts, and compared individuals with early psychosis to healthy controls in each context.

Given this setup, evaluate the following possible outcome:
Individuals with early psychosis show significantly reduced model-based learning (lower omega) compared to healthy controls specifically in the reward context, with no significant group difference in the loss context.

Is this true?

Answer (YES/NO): YES